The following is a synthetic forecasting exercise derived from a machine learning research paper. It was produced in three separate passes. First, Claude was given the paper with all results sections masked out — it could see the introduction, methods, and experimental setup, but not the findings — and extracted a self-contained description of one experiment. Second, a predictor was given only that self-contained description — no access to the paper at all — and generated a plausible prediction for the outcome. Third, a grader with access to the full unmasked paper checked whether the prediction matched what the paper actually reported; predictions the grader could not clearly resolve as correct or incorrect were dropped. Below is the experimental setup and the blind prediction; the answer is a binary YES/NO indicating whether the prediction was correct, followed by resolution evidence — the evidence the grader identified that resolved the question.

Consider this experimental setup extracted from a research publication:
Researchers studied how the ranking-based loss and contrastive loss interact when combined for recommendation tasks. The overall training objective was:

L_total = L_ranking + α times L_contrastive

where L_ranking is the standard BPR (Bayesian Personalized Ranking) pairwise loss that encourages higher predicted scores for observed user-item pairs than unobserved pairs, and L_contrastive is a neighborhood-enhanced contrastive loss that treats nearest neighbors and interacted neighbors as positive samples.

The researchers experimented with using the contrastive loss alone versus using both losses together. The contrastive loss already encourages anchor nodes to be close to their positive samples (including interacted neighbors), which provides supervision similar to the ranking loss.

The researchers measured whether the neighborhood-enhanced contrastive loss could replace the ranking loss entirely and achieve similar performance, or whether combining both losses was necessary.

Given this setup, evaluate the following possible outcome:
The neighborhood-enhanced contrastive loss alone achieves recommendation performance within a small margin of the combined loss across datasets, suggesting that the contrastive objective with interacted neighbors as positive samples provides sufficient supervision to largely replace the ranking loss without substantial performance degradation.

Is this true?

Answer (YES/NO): NO